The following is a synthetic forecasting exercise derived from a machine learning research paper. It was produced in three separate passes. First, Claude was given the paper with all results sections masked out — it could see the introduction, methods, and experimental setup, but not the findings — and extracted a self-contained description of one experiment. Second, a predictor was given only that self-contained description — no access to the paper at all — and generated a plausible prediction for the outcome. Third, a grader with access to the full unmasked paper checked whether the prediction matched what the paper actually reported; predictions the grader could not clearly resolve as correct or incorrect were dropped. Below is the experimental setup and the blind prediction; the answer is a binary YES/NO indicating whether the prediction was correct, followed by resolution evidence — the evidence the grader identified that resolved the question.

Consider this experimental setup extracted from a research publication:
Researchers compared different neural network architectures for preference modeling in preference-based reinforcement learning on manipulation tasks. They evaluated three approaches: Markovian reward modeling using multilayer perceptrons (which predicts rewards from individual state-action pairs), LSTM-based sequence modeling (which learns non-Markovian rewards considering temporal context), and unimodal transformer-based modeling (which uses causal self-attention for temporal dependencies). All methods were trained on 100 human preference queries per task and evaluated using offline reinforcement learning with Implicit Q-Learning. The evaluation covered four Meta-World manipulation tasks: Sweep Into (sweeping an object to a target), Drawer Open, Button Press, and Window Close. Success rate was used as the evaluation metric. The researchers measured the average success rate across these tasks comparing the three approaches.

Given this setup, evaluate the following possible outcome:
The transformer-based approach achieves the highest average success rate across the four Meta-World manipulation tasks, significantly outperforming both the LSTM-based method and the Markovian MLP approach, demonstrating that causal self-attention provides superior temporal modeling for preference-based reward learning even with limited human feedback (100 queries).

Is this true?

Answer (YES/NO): NO